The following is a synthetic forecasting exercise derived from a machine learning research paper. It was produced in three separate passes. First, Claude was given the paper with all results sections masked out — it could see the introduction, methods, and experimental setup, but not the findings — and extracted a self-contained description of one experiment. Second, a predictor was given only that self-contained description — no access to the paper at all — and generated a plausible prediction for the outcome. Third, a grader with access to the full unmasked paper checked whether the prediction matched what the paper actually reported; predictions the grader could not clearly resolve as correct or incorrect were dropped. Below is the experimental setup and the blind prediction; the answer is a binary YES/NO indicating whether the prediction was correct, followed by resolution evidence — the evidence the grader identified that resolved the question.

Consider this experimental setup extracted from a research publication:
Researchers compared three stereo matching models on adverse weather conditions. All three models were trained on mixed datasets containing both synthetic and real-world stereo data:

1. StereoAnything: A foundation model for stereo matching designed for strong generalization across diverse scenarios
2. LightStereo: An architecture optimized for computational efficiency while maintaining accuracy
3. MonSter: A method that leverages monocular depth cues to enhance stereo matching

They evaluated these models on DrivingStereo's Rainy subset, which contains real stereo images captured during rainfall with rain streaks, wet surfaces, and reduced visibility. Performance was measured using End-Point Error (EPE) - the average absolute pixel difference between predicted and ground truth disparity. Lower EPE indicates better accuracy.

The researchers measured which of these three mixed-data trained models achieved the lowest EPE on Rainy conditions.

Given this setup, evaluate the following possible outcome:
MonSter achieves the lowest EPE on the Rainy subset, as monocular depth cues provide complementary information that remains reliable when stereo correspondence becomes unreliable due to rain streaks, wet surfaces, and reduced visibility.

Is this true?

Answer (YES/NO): NO